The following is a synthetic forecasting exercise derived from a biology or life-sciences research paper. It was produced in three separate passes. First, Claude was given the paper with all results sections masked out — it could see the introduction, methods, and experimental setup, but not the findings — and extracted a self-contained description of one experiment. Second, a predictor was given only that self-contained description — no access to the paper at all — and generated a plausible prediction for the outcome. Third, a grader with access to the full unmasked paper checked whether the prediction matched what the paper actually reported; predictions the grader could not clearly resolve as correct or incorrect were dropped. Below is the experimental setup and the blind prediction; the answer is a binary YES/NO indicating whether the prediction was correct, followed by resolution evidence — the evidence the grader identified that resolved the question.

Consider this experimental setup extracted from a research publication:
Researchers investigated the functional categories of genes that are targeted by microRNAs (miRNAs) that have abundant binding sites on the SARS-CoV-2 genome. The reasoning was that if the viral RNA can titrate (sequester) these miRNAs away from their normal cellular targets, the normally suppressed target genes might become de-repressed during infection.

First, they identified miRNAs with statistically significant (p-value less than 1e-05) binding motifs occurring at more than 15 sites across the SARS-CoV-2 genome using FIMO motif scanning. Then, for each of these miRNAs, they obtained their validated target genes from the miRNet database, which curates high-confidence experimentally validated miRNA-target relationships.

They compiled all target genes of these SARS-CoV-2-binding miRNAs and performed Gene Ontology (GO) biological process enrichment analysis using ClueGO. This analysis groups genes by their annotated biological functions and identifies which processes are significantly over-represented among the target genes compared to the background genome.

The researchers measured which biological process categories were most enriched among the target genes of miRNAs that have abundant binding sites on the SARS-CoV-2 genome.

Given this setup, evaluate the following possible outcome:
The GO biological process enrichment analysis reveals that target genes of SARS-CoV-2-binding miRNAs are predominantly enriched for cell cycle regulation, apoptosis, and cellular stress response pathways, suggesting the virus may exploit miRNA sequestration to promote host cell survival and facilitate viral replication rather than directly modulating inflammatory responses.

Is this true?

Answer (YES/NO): NO